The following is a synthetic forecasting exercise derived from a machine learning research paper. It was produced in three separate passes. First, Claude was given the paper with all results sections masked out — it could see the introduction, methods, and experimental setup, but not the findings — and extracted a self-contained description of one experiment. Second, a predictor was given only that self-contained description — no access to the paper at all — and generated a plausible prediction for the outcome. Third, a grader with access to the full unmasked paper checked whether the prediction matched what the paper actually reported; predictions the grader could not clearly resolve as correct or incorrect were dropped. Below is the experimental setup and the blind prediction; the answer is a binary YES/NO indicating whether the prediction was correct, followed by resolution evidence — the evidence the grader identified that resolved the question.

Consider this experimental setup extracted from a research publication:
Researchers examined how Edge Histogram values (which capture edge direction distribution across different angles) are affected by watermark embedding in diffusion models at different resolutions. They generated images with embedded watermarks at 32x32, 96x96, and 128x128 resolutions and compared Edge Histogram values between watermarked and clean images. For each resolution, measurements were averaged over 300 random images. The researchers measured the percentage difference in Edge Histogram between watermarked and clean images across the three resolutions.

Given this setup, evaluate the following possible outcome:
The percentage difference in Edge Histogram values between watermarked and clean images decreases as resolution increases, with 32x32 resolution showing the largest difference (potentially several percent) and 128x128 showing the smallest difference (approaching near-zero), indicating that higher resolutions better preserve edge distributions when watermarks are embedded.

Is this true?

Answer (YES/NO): NO